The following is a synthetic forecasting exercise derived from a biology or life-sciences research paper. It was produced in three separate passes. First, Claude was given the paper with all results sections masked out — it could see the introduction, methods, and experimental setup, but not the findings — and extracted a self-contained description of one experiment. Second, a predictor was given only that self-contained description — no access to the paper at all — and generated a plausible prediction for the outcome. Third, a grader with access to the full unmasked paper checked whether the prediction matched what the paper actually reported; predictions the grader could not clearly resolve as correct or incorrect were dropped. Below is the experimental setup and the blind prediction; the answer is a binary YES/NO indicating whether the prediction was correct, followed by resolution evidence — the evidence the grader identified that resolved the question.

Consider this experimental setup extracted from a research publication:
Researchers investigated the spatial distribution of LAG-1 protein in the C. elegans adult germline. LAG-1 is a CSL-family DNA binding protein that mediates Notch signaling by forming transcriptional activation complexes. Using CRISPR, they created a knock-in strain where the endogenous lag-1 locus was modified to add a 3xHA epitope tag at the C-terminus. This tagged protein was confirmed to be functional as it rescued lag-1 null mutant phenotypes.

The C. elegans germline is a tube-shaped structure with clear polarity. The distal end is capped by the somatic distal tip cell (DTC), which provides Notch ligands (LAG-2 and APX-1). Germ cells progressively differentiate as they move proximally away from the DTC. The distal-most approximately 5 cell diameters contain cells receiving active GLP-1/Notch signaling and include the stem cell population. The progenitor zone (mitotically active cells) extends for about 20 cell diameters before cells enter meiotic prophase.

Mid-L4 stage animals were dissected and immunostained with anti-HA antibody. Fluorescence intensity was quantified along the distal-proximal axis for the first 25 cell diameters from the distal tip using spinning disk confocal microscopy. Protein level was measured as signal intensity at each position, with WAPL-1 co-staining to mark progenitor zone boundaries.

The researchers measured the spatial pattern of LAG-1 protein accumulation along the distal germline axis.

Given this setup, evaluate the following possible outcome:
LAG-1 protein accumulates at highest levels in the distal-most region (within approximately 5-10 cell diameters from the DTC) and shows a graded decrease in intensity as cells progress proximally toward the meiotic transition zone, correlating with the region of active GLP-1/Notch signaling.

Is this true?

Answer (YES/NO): YES